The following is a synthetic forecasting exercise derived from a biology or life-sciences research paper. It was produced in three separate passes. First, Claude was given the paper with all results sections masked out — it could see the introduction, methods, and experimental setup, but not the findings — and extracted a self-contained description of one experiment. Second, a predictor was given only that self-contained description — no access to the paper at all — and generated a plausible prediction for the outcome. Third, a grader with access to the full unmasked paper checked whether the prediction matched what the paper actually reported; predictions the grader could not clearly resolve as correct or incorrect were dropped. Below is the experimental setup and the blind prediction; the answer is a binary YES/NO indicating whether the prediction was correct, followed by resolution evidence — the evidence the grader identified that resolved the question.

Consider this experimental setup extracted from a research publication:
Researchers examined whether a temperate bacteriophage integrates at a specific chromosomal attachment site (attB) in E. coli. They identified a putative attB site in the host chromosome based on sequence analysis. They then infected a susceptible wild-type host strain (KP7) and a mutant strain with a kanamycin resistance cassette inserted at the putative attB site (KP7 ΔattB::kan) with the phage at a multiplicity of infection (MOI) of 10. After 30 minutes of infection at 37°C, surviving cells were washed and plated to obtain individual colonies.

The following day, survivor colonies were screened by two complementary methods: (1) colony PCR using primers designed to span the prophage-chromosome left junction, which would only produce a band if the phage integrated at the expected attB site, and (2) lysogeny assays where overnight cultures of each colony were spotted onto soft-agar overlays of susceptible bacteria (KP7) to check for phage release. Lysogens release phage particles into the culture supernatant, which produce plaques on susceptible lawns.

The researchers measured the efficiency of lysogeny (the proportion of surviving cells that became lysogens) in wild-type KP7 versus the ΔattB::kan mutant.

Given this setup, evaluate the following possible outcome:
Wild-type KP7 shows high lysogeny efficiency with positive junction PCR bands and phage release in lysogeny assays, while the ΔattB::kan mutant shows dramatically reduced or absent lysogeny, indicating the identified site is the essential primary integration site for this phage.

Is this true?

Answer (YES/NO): NO